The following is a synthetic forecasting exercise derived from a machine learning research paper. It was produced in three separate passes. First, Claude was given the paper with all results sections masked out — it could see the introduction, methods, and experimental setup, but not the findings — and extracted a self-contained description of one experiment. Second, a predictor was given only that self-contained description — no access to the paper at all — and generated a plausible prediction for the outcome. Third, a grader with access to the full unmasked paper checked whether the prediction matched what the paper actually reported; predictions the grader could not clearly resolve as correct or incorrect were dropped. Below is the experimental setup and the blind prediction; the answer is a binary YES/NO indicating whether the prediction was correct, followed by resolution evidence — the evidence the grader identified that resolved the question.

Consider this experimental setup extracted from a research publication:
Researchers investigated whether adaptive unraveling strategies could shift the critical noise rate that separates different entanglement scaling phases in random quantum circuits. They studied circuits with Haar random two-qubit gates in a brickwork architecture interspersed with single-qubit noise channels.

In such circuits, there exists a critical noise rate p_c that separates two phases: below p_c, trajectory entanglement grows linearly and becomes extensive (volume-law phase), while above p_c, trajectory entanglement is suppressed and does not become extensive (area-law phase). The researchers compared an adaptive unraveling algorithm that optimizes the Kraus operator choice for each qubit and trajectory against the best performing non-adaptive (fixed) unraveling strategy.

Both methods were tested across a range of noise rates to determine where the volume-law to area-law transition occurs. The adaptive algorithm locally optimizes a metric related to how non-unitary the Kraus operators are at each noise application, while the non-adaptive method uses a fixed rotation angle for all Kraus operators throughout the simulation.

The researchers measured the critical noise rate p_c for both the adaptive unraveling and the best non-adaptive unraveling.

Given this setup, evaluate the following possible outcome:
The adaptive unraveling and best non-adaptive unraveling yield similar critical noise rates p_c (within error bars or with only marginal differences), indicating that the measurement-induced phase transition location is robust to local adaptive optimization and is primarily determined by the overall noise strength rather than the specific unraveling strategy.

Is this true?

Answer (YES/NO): YES